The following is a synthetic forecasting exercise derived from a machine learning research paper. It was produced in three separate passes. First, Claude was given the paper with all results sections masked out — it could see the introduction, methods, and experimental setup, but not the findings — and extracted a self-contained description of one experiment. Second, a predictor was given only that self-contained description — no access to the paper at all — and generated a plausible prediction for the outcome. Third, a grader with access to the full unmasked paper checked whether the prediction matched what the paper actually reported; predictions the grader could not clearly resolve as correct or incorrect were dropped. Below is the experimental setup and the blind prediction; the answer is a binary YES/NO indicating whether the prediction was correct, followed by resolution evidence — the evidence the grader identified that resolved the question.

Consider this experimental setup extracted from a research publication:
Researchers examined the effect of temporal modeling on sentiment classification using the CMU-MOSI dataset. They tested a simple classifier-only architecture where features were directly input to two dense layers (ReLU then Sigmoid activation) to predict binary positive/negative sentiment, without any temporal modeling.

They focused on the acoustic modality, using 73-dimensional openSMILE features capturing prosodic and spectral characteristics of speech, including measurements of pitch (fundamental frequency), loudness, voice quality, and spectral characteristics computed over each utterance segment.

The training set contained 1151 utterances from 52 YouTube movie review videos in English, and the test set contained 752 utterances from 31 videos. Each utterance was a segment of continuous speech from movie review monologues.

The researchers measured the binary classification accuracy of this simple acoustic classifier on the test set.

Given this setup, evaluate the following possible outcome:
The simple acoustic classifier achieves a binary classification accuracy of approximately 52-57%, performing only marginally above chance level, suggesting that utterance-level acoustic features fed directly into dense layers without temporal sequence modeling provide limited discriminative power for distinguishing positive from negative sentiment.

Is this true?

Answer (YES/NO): YES